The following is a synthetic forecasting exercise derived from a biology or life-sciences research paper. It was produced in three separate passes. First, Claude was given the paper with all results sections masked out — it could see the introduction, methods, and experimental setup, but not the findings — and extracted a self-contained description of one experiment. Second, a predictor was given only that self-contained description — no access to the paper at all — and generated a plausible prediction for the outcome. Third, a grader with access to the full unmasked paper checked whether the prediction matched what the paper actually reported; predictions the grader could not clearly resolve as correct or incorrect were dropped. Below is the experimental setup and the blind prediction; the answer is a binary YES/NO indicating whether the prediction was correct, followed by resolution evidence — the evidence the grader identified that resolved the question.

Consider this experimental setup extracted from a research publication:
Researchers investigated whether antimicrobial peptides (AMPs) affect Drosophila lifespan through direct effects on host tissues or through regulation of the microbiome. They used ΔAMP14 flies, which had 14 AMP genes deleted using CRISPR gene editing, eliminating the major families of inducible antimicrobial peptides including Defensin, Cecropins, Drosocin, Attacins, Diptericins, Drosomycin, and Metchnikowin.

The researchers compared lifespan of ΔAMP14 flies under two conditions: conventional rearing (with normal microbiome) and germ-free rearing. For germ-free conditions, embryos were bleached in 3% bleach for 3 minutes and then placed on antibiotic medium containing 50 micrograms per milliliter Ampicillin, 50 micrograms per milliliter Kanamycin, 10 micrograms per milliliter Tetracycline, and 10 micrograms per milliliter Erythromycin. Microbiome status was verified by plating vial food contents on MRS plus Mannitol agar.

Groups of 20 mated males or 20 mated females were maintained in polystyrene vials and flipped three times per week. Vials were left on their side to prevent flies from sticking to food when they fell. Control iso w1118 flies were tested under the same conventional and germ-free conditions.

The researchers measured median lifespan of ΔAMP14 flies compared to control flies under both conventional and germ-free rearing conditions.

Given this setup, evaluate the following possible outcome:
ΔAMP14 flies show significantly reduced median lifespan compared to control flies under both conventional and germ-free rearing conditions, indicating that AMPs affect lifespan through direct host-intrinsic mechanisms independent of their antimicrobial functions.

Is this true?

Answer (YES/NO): NO